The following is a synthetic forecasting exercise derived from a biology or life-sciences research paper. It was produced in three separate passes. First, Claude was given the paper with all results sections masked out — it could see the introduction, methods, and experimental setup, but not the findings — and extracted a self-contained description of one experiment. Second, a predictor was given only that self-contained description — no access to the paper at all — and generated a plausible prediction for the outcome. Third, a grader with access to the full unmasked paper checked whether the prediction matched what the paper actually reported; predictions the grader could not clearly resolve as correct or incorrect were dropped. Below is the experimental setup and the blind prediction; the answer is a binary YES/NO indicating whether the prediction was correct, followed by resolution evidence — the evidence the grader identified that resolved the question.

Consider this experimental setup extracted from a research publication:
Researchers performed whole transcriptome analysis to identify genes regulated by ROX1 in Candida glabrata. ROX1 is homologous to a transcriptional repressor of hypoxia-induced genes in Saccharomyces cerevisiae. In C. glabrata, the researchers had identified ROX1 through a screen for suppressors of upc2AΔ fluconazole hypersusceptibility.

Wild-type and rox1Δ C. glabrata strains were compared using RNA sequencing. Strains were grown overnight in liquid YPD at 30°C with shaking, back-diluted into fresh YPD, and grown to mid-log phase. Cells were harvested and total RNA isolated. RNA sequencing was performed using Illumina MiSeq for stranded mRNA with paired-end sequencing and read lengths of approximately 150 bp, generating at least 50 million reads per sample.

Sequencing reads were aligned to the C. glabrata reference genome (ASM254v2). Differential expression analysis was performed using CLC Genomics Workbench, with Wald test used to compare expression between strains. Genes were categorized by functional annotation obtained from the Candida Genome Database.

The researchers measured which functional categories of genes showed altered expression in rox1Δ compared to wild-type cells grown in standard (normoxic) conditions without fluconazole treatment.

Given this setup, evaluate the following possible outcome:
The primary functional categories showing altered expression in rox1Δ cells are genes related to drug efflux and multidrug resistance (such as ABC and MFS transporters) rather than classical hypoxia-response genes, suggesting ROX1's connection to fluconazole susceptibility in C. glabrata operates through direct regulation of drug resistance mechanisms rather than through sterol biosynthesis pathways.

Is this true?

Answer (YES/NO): NO